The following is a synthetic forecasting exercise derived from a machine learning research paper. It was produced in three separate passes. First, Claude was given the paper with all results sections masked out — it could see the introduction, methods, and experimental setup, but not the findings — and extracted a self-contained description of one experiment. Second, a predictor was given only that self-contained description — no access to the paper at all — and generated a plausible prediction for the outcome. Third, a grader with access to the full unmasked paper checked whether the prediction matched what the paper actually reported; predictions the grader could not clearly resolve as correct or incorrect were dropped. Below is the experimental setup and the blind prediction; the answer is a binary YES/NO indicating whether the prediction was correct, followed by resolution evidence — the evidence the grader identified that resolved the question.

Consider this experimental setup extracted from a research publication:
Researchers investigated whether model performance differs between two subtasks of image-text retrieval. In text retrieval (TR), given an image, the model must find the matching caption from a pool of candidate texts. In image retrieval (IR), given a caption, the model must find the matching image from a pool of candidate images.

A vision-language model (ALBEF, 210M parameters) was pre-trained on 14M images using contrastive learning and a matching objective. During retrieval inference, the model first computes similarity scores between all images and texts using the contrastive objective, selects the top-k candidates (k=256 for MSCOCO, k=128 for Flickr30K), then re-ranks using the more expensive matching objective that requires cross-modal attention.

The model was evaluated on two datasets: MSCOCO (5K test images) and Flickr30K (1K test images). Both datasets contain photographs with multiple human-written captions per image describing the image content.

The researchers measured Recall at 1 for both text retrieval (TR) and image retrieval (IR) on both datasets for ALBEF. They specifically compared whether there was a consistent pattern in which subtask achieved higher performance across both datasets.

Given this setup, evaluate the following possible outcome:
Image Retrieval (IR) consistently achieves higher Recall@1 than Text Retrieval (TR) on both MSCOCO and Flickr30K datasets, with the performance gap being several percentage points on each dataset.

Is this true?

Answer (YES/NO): NO